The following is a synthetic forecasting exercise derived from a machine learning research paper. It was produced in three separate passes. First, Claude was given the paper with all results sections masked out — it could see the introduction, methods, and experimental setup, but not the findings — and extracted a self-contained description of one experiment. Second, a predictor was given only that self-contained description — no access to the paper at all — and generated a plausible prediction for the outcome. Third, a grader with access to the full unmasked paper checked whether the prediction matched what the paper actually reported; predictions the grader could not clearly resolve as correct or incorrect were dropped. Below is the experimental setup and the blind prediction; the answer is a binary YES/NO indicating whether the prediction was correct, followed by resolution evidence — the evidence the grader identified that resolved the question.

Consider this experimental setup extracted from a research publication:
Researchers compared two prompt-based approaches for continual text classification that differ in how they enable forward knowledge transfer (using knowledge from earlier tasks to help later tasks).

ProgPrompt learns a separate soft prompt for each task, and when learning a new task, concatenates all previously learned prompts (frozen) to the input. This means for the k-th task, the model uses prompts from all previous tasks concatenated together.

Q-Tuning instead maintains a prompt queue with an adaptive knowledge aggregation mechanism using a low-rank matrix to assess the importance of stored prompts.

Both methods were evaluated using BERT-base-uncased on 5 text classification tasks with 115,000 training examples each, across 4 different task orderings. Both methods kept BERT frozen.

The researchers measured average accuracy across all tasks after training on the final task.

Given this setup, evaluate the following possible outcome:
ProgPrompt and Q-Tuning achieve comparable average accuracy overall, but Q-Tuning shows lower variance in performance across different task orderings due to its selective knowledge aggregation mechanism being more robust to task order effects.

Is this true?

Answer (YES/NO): NO